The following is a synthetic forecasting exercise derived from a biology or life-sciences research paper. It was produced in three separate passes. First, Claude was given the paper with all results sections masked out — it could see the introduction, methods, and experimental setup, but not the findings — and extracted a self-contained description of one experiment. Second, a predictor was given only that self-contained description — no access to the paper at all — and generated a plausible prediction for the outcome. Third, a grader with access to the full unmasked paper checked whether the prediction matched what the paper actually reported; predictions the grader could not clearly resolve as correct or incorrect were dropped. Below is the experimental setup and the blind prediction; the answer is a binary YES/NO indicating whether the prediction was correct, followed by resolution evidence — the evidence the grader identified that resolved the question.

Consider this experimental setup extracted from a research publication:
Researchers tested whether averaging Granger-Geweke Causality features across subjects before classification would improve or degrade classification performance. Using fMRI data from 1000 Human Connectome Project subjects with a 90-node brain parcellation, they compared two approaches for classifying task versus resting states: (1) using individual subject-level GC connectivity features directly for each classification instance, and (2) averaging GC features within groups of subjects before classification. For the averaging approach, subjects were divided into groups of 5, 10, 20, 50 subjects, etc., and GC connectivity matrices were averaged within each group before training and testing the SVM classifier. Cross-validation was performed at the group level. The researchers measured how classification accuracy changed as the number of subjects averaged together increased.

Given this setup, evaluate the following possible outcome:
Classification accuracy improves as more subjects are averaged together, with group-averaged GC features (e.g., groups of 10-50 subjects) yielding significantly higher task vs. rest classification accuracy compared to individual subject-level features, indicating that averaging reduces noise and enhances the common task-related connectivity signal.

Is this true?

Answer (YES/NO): YES